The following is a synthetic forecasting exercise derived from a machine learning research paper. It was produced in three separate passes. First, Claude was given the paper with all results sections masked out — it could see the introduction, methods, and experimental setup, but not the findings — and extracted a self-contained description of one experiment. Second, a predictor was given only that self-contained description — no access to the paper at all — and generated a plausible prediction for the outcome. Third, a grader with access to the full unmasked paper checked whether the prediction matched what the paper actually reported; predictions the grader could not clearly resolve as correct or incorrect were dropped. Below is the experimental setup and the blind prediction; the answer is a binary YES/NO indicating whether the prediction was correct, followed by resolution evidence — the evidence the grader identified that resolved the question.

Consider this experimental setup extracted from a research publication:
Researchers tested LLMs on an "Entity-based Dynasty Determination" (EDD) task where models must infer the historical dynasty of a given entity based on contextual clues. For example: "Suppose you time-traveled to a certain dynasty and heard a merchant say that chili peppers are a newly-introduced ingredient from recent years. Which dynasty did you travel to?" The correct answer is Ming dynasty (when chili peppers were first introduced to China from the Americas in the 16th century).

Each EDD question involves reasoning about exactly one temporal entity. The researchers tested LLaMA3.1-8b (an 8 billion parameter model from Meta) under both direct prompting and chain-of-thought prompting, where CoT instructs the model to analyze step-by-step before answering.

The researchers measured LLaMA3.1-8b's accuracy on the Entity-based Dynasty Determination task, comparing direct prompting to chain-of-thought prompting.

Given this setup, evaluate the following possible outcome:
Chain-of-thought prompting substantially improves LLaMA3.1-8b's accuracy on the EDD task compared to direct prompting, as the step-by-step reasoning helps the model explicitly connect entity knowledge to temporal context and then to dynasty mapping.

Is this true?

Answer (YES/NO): NO